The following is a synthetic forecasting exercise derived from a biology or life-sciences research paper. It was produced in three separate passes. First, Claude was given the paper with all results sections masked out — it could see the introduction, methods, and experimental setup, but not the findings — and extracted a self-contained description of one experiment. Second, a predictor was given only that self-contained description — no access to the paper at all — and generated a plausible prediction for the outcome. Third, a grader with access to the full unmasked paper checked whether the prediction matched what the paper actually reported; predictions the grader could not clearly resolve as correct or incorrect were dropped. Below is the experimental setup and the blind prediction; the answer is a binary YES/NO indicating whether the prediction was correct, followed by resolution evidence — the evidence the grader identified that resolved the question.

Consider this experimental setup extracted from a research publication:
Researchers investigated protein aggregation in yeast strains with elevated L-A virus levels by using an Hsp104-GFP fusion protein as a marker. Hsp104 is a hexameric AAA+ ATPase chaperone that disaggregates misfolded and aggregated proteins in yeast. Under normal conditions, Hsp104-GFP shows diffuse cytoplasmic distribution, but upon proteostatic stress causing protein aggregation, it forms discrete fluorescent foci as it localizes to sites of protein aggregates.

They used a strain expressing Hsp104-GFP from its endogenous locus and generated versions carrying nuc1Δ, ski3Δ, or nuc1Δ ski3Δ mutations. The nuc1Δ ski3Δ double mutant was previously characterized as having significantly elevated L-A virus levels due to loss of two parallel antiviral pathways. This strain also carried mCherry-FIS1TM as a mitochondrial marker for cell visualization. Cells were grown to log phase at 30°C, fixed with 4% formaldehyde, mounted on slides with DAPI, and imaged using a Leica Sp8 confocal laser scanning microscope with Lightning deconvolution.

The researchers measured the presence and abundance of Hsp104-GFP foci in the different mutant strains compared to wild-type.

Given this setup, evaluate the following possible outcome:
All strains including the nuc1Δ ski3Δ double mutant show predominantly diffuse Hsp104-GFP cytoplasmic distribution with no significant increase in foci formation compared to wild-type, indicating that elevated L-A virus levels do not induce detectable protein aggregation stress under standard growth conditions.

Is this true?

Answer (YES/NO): NO